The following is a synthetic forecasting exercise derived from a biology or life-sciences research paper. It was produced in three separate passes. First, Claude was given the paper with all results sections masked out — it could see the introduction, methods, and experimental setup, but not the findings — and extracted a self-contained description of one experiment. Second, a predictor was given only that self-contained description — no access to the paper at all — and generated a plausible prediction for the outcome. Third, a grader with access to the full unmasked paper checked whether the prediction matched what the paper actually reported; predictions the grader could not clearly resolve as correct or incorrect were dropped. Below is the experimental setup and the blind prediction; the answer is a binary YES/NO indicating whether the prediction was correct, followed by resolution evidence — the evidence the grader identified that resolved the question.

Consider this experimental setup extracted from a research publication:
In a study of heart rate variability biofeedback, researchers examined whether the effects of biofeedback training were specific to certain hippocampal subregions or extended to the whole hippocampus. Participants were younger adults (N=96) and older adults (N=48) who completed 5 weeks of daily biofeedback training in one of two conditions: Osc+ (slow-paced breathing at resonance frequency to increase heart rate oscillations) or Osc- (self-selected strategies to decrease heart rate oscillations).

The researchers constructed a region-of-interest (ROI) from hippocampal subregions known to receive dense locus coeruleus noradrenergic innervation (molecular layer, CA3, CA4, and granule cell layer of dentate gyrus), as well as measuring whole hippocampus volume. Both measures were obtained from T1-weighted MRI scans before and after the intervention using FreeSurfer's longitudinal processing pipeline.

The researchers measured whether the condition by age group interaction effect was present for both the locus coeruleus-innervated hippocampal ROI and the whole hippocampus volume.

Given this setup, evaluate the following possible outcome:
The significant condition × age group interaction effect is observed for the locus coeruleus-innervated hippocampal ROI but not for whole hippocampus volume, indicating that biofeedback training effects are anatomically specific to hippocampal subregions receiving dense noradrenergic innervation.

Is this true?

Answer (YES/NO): YES